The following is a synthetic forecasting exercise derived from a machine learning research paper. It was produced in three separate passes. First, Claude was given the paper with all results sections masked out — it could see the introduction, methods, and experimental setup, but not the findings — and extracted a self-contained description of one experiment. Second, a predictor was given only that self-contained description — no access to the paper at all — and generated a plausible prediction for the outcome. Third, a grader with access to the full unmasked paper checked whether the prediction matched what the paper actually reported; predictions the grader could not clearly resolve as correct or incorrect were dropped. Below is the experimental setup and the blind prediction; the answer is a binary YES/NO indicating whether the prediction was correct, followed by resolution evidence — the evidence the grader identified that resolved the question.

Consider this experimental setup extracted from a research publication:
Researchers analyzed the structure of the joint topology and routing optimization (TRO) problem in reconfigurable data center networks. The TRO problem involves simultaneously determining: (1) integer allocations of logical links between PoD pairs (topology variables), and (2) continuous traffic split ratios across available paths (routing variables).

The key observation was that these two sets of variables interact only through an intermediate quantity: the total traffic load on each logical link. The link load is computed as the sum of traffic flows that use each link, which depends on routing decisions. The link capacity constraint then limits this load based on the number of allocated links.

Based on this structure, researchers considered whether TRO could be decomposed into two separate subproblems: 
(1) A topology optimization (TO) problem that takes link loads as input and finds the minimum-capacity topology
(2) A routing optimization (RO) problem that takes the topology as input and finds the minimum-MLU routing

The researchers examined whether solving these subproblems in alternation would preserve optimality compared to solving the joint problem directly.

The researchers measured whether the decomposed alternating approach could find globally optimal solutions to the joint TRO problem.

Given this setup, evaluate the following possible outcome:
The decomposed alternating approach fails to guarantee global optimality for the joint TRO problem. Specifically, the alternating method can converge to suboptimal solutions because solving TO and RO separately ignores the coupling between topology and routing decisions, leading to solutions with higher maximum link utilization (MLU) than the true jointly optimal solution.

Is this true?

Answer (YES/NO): NO